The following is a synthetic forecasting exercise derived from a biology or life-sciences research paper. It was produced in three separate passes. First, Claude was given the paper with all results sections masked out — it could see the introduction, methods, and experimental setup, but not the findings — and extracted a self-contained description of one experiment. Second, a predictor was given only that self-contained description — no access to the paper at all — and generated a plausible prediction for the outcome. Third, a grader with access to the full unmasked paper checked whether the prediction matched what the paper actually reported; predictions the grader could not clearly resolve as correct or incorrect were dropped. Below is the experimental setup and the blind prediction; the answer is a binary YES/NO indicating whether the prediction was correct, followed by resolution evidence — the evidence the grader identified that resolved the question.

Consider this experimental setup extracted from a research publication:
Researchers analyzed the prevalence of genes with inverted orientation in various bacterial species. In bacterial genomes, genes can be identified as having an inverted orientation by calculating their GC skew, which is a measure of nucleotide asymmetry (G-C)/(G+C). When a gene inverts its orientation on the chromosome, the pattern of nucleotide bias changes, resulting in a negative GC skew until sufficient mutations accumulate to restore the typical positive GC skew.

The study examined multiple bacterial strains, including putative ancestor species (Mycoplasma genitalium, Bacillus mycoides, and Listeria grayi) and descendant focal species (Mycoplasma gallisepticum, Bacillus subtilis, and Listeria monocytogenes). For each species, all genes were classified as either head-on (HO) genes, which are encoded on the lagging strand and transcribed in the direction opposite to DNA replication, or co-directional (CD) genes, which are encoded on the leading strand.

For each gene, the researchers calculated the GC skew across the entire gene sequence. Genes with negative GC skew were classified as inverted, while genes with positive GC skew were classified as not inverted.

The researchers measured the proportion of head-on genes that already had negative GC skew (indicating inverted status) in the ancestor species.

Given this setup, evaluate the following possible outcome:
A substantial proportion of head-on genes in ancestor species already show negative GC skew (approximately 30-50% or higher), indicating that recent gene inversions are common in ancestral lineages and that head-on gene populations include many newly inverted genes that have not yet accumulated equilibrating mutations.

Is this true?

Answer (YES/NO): YES